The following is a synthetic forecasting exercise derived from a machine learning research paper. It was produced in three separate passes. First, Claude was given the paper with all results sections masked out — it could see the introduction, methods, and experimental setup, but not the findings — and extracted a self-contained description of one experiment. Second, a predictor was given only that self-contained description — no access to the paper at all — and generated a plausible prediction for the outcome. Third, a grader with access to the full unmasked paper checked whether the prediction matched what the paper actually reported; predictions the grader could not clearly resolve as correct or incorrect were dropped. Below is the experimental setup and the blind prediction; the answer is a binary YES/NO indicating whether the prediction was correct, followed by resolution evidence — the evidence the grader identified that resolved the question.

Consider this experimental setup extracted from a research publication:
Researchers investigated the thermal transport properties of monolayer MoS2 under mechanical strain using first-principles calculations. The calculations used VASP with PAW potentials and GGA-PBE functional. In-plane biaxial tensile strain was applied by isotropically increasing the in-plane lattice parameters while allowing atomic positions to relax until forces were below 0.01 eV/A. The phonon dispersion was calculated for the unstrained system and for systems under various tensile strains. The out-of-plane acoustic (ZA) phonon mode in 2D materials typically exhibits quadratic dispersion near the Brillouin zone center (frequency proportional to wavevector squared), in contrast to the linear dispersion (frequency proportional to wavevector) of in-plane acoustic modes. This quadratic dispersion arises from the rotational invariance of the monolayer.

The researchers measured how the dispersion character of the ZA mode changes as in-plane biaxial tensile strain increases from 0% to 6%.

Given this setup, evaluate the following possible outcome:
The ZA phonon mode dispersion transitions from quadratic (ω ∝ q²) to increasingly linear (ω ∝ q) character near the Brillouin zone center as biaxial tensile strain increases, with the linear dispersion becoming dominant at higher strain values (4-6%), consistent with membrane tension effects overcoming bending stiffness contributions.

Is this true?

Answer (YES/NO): YES